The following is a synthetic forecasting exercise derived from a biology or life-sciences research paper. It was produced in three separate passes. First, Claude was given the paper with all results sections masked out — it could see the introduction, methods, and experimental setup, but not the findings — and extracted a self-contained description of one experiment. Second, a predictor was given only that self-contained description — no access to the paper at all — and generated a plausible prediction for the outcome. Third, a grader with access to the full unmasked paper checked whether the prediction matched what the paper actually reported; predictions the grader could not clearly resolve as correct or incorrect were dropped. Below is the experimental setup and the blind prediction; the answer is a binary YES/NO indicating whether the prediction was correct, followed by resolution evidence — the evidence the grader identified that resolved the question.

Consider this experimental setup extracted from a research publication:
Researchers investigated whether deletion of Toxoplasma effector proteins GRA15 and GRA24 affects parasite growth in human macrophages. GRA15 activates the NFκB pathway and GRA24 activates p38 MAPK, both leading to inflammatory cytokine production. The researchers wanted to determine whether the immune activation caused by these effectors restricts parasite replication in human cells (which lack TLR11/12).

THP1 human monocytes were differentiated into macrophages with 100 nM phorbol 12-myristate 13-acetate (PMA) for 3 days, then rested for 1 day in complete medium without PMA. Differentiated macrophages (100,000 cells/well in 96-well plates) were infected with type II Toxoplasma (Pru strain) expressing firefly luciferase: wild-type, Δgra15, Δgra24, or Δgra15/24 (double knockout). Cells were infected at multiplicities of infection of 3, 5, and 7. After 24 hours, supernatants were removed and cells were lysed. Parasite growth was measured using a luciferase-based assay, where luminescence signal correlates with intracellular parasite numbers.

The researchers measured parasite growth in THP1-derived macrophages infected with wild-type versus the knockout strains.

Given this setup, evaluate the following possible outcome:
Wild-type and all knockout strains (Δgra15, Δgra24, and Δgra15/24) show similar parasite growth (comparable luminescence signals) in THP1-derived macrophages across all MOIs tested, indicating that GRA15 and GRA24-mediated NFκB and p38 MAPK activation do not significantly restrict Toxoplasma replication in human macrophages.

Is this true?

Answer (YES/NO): NO